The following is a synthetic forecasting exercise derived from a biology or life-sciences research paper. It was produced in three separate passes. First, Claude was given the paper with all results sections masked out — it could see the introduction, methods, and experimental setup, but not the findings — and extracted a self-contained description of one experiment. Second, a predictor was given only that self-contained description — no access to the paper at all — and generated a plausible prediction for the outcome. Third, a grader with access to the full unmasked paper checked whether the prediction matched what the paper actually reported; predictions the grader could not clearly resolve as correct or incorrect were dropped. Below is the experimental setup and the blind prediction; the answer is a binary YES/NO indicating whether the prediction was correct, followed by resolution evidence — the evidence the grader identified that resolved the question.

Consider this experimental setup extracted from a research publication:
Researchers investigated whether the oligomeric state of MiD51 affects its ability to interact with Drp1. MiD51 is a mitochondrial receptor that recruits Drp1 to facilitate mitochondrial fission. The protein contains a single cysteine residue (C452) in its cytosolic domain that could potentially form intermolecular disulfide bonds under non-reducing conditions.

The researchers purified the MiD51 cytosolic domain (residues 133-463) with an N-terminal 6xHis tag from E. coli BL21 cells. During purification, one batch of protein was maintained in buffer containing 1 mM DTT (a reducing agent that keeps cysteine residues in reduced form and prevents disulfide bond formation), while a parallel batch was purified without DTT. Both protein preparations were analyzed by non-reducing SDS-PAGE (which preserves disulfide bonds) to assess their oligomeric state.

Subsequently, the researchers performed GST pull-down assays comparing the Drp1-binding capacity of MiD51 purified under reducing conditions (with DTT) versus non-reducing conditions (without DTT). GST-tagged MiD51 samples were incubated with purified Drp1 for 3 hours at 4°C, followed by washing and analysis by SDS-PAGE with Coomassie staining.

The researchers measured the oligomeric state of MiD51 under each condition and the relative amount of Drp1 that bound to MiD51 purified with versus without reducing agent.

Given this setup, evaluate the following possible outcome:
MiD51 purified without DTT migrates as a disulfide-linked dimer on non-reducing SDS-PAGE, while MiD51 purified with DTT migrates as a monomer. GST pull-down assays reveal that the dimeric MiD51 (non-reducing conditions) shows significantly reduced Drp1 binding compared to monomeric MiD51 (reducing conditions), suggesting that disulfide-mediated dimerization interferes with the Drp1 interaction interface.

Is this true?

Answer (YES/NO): NO